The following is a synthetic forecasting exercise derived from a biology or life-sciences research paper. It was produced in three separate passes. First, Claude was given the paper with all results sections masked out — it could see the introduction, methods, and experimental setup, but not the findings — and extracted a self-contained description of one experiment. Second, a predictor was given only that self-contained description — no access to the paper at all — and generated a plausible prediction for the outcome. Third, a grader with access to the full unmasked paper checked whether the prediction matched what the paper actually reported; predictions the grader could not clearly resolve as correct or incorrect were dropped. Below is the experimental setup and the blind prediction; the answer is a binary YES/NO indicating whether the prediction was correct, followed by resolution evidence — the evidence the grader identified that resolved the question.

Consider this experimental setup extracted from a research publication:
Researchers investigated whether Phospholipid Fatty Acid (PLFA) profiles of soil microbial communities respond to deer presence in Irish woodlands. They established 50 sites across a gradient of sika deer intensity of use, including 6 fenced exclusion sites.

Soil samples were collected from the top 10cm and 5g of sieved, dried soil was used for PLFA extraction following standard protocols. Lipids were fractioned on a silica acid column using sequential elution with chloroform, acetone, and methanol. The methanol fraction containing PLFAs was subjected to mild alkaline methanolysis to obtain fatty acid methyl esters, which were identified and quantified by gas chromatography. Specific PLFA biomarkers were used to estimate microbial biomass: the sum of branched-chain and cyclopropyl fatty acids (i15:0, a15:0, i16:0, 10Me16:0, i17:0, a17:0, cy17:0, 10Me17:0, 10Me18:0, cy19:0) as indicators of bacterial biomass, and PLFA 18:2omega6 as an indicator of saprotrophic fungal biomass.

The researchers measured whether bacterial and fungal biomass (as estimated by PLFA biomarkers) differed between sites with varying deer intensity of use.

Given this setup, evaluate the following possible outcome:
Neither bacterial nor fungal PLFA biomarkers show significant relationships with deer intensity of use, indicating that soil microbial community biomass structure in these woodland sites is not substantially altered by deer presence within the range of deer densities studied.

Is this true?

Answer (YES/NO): YES